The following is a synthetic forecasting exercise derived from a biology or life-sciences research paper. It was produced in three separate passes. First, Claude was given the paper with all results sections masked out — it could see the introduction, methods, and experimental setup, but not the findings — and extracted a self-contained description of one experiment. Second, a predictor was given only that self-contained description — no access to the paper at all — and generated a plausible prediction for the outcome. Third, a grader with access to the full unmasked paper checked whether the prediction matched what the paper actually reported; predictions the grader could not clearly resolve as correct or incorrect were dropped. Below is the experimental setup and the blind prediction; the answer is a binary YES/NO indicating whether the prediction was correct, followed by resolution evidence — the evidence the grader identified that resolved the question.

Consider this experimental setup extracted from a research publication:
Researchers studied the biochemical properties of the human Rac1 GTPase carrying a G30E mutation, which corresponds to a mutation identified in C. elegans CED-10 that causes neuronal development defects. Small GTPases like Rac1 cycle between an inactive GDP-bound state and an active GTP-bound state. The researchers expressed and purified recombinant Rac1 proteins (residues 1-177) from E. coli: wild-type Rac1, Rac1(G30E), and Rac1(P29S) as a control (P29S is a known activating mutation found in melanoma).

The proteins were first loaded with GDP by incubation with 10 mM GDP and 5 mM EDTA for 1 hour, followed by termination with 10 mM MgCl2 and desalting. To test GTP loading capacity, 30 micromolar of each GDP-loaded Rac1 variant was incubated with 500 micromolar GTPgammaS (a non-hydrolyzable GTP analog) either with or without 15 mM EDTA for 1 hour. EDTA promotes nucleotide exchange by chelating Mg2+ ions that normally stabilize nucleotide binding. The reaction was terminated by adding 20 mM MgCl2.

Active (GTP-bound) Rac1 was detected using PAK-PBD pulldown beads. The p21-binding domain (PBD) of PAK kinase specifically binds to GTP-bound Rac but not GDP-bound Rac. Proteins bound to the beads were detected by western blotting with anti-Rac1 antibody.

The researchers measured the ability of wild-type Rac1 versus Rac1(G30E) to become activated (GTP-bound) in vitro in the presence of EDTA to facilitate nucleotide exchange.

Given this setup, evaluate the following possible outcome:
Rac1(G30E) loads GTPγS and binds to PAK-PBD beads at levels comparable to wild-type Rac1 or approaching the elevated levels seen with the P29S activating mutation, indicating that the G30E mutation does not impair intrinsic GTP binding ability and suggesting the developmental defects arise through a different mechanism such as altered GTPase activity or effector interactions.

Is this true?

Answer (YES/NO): NO